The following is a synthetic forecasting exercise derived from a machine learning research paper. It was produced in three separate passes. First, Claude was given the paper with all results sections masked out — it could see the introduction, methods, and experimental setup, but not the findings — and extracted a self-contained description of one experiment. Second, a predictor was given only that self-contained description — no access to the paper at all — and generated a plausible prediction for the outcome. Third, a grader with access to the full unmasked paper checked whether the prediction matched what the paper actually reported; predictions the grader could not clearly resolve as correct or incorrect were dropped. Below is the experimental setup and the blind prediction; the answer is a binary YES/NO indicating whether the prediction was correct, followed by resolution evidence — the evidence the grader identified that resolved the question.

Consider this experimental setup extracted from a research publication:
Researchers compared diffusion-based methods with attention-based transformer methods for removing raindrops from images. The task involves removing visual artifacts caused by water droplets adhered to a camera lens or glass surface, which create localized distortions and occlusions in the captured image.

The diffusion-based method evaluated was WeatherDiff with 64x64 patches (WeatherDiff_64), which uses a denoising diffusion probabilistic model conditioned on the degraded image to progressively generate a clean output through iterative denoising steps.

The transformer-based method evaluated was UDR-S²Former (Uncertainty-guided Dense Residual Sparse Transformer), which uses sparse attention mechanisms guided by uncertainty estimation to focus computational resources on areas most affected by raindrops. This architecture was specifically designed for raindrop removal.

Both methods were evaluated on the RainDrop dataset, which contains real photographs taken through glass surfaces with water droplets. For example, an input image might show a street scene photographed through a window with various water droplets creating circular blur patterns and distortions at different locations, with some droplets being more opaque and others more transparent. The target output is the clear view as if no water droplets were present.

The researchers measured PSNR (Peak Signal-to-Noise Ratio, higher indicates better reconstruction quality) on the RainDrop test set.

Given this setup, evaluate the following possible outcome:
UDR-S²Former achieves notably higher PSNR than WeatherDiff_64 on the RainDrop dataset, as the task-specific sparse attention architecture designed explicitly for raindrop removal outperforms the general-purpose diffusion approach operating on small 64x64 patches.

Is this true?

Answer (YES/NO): YES